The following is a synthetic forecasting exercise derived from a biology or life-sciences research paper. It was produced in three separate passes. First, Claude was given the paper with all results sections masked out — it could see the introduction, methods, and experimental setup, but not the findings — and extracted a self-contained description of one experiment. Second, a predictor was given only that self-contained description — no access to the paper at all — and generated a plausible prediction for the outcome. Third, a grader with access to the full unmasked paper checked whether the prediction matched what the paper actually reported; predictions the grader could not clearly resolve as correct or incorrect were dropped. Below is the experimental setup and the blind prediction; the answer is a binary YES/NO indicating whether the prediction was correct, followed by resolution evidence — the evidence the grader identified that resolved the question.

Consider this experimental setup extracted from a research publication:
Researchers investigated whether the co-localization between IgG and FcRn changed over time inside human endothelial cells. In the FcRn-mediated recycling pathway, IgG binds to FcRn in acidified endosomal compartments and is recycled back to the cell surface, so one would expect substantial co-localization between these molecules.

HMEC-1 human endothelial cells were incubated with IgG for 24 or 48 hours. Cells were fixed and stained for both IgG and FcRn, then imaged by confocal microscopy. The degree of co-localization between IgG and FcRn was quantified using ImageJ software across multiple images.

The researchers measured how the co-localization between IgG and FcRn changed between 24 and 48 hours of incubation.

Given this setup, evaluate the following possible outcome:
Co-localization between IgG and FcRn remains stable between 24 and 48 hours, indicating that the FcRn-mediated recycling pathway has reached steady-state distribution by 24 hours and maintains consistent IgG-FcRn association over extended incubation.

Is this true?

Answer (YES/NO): YES